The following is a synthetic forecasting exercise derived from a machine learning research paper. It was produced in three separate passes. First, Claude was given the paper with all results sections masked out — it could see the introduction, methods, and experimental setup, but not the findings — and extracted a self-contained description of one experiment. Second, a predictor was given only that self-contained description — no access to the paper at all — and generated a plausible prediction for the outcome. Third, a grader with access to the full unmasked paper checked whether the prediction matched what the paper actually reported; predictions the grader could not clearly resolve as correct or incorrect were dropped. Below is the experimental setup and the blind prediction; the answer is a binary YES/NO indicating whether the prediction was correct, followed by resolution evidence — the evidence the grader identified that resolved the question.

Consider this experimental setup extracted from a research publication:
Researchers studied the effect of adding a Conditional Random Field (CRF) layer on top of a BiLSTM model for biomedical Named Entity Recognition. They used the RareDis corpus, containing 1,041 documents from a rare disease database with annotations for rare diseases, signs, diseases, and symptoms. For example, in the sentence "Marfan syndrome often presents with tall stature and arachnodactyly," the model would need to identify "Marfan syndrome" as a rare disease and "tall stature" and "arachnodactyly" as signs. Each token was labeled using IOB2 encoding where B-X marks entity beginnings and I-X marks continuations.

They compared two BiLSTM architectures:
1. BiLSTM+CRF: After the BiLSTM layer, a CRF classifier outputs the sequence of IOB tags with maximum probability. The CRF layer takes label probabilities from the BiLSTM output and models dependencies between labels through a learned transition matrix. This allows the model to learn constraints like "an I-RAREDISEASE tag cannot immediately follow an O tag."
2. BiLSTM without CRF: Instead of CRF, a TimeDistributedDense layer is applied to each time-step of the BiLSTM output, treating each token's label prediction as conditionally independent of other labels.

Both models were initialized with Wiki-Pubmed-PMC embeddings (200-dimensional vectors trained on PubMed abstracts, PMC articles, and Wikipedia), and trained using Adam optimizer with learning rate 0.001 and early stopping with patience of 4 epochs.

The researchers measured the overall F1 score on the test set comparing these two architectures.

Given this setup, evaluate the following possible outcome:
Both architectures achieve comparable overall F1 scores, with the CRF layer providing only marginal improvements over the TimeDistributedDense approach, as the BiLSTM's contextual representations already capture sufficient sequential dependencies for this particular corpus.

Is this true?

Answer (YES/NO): NO